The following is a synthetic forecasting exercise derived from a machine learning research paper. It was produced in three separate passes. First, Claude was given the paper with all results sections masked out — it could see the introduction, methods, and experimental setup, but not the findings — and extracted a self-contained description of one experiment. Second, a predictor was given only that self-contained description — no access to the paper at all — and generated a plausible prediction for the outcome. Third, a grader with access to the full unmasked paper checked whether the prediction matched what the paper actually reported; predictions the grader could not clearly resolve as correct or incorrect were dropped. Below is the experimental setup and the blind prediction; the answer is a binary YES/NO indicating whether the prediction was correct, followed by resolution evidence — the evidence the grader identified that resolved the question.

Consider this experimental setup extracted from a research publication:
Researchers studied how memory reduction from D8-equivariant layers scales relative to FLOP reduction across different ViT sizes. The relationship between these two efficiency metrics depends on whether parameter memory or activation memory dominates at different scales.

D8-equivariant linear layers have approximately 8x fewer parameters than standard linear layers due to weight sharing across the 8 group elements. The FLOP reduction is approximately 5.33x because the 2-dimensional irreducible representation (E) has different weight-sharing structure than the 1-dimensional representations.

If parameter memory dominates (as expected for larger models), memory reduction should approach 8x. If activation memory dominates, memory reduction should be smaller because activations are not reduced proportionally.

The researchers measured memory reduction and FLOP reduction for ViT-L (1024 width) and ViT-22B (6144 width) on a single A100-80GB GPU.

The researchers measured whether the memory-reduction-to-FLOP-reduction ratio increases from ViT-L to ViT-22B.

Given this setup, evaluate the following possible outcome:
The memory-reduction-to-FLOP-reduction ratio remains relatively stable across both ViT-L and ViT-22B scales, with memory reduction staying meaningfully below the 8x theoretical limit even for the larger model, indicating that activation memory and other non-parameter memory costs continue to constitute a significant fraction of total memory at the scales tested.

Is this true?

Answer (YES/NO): NO